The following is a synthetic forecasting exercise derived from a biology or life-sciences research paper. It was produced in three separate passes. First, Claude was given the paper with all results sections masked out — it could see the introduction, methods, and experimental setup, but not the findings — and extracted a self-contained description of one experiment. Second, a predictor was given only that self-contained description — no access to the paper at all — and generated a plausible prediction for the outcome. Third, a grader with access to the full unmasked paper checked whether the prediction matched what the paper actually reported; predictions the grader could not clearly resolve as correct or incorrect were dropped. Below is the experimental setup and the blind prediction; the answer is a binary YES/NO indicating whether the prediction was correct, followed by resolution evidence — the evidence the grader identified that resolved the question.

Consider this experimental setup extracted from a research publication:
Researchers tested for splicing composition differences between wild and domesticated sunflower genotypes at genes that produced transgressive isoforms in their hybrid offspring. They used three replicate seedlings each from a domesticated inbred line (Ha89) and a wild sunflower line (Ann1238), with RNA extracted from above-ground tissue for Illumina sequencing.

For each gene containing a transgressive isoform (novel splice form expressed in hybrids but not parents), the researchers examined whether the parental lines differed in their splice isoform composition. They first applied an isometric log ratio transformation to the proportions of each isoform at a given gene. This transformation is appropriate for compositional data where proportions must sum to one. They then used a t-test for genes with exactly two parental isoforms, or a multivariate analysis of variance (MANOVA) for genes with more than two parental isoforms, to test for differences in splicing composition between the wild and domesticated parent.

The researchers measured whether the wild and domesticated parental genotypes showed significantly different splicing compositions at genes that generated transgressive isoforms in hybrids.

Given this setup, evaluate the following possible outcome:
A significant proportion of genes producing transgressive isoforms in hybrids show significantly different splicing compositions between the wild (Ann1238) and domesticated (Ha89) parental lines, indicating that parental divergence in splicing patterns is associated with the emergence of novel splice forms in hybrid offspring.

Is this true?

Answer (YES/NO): NO